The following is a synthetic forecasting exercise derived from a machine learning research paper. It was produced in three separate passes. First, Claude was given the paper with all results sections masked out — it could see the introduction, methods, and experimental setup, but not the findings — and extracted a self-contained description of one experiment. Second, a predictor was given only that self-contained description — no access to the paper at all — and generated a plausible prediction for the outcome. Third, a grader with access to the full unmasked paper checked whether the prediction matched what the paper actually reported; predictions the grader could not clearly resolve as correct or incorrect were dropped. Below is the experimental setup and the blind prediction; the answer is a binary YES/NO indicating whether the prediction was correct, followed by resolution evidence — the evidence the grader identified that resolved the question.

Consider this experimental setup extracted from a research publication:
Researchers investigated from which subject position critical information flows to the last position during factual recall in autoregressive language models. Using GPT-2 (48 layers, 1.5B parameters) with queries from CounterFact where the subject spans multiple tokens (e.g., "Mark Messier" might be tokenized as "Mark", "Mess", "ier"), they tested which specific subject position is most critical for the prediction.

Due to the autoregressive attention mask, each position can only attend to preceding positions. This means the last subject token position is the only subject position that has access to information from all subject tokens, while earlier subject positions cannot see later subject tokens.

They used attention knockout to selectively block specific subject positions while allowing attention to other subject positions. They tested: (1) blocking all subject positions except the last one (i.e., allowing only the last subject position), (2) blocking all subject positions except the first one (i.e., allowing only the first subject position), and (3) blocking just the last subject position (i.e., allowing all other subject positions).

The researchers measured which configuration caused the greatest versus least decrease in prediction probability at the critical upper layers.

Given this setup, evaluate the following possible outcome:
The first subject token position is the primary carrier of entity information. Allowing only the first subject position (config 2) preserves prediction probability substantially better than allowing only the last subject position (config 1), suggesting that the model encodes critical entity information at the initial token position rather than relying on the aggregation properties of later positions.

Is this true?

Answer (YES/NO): NO